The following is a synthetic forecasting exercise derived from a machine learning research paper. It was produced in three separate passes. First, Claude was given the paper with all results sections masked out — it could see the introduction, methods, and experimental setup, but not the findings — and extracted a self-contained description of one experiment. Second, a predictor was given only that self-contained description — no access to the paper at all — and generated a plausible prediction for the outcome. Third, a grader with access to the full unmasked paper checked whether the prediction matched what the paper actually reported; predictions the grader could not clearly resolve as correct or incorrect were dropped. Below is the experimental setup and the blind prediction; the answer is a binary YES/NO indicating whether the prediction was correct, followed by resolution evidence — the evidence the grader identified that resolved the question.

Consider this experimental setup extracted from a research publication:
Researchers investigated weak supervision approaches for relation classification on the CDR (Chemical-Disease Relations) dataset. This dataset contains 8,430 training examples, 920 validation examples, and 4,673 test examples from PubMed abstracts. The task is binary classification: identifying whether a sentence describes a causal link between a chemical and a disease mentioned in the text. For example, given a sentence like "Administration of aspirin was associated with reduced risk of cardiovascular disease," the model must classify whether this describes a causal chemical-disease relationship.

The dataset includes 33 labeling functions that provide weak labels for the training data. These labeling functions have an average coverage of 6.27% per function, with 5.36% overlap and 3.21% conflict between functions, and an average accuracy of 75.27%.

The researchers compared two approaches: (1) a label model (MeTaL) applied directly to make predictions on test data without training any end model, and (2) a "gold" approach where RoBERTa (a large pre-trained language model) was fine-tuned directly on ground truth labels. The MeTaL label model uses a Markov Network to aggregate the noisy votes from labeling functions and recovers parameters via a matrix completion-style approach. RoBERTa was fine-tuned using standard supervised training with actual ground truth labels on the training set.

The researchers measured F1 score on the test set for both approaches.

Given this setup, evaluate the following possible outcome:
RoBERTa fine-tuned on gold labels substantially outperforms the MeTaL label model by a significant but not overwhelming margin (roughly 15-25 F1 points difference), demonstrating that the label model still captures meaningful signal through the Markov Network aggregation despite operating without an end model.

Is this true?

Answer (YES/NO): NO